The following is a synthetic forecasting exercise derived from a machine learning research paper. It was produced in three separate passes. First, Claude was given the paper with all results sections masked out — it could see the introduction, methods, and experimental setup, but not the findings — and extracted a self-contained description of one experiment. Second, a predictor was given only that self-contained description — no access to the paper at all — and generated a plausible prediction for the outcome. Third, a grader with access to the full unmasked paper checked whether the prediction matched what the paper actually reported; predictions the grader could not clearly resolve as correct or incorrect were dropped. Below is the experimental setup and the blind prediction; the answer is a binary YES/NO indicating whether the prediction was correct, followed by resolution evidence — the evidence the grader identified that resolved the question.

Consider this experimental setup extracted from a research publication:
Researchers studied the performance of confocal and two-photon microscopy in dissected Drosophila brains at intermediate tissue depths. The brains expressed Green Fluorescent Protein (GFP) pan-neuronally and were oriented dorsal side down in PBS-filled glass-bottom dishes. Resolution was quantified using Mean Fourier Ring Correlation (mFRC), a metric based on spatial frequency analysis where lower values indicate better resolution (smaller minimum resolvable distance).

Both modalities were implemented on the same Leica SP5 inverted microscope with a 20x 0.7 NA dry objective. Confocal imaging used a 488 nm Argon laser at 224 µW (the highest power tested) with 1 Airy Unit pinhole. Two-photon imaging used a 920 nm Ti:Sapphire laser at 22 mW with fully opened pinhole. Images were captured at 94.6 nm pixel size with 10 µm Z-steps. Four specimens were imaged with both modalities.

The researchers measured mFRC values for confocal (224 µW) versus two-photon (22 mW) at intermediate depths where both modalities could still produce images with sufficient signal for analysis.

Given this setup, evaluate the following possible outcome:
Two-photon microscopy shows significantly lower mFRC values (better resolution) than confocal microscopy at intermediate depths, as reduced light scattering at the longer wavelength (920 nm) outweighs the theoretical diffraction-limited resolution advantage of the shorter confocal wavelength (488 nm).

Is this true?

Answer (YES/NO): NO